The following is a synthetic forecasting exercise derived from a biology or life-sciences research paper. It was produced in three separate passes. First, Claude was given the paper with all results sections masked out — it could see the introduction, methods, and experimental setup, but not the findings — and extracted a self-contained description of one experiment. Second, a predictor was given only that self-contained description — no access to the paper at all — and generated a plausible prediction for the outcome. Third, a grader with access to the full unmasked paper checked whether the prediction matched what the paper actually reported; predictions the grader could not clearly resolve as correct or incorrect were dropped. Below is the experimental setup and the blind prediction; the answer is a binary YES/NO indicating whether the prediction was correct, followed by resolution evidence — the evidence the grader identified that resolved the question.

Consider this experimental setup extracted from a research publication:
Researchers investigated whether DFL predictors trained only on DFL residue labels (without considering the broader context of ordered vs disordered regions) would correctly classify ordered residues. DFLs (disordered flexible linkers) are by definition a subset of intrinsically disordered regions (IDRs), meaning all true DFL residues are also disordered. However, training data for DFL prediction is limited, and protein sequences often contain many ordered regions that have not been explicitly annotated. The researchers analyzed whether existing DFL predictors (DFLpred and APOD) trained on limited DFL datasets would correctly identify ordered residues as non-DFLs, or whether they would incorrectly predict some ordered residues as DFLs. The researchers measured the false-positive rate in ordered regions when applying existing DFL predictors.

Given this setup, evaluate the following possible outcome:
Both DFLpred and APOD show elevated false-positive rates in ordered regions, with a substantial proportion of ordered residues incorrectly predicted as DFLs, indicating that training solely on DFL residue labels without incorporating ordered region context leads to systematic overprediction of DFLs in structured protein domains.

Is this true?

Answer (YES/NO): YES